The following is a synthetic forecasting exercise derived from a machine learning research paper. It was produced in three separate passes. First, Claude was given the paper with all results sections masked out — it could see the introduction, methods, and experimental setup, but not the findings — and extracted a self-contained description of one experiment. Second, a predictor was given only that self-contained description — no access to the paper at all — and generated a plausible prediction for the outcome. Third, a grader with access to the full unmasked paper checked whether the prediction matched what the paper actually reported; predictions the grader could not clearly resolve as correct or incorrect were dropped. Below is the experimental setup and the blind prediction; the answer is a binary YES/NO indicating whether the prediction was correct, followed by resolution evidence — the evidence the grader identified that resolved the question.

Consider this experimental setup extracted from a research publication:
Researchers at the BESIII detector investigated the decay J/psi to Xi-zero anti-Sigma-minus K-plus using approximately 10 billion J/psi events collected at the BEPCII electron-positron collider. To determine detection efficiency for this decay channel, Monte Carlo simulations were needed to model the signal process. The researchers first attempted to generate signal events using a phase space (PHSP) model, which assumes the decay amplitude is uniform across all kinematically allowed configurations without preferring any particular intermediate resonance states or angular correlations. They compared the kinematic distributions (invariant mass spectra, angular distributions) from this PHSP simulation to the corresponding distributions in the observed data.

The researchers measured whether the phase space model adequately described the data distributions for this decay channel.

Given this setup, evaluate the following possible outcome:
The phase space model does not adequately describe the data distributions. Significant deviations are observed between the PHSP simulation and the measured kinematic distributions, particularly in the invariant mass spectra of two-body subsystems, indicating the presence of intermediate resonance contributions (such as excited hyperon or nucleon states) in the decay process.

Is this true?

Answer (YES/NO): YES